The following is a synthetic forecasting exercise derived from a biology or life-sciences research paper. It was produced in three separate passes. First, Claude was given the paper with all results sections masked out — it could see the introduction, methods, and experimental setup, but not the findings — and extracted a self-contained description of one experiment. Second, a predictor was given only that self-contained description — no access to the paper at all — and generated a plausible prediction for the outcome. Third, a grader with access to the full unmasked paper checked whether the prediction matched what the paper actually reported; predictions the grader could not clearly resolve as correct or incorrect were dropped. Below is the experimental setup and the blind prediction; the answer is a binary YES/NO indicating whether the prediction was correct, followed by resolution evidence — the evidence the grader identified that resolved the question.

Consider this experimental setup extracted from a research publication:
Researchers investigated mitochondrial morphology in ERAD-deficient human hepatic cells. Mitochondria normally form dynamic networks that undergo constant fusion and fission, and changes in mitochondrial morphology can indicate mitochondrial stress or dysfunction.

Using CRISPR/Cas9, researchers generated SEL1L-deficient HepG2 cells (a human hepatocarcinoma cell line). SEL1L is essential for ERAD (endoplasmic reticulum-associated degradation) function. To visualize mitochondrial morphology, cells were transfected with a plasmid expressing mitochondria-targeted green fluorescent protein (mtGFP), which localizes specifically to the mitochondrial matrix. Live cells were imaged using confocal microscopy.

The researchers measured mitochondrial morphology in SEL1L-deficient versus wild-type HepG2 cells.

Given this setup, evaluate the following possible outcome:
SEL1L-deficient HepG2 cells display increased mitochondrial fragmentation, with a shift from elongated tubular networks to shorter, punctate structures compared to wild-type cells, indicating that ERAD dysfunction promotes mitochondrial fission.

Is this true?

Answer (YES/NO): YES